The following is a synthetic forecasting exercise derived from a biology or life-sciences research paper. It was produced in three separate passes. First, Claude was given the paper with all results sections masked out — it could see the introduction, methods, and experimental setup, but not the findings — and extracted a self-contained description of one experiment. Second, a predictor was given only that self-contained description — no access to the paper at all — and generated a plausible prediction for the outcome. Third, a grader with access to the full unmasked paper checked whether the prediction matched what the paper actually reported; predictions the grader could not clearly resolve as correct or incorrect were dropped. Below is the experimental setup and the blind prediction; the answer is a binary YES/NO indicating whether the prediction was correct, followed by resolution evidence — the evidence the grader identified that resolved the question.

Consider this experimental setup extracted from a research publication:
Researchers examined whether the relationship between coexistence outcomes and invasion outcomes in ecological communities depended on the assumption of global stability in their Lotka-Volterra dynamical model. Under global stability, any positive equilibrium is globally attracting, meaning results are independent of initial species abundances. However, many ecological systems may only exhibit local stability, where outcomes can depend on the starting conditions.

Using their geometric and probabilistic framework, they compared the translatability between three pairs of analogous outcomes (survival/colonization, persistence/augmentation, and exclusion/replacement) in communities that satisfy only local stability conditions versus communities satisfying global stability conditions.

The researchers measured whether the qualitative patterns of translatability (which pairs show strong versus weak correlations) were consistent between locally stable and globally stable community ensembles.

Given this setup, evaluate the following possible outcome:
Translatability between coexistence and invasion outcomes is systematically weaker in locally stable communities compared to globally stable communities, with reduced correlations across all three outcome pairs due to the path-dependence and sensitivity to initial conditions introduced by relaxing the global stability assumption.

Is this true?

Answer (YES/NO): NO